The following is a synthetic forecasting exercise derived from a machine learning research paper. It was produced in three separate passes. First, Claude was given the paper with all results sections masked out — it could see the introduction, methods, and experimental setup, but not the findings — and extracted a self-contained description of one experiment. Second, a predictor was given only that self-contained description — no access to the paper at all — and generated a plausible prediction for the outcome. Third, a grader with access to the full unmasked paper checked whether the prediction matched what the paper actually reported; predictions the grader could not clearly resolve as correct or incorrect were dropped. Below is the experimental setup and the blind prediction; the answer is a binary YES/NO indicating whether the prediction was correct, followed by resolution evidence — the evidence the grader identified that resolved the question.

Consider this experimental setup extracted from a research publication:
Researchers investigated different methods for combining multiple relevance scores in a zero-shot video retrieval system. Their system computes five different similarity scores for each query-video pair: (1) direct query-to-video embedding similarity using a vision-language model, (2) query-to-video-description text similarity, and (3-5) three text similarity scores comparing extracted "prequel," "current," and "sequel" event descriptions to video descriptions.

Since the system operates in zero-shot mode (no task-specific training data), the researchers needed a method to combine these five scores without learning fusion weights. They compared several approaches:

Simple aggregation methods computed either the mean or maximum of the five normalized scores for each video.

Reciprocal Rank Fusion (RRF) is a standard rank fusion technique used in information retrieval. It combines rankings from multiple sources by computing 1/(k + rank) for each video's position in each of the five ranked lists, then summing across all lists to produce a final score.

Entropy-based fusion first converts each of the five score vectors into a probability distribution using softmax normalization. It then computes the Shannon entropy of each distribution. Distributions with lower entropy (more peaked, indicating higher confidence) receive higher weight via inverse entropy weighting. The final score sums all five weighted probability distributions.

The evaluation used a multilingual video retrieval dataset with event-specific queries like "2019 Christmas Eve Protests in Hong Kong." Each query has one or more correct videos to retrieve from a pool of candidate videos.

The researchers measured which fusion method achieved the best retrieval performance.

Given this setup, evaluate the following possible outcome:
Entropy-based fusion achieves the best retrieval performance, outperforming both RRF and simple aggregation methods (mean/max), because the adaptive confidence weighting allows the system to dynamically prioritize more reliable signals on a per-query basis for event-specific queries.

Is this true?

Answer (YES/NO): YES